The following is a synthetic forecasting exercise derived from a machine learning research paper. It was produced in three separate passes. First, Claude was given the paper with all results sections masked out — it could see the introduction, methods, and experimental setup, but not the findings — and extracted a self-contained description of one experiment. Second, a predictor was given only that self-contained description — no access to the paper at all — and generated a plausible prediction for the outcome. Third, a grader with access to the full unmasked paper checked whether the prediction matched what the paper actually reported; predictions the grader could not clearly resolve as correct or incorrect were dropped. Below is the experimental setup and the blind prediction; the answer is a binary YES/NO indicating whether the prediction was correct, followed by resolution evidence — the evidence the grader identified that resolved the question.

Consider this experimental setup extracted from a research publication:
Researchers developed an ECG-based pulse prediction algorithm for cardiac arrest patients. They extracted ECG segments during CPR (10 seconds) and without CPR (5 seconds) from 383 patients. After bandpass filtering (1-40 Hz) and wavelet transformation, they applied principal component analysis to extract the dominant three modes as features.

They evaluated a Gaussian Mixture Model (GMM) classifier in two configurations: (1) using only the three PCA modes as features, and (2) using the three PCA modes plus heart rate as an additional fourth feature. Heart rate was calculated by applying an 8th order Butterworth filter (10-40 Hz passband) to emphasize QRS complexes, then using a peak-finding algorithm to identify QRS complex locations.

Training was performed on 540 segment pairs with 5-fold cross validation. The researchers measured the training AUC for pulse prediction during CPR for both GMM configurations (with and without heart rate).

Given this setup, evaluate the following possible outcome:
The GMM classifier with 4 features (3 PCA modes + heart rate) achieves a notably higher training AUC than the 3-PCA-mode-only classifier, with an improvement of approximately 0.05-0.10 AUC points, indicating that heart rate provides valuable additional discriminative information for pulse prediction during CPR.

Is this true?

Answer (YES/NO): NO